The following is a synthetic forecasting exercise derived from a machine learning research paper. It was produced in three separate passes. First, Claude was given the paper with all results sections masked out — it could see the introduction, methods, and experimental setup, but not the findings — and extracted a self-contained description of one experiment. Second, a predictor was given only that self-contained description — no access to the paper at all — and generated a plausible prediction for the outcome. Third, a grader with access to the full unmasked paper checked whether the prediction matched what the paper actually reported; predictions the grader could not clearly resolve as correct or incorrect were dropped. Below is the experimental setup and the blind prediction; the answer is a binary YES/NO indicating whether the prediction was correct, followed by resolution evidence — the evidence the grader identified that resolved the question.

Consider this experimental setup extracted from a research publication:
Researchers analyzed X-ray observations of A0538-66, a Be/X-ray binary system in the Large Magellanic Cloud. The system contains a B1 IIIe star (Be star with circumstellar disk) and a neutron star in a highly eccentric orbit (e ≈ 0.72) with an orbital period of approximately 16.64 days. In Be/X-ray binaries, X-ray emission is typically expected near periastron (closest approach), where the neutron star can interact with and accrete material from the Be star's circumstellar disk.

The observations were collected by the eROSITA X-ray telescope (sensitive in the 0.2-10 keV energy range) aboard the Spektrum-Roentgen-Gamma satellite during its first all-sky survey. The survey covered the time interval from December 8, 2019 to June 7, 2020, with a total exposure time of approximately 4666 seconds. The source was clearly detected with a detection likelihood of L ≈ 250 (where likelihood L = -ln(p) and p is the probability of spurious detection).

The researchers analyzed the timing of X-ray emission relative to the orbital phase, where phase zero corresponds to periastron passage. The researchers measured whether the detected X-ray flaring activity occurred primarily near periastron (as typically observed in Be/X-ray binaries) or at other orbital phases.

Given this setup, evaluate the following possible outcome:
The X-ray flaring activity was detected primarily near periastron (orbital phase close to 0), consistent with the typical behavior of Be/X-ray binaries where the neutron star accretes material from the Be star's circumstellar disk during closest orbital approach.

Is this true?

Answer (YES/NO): NO